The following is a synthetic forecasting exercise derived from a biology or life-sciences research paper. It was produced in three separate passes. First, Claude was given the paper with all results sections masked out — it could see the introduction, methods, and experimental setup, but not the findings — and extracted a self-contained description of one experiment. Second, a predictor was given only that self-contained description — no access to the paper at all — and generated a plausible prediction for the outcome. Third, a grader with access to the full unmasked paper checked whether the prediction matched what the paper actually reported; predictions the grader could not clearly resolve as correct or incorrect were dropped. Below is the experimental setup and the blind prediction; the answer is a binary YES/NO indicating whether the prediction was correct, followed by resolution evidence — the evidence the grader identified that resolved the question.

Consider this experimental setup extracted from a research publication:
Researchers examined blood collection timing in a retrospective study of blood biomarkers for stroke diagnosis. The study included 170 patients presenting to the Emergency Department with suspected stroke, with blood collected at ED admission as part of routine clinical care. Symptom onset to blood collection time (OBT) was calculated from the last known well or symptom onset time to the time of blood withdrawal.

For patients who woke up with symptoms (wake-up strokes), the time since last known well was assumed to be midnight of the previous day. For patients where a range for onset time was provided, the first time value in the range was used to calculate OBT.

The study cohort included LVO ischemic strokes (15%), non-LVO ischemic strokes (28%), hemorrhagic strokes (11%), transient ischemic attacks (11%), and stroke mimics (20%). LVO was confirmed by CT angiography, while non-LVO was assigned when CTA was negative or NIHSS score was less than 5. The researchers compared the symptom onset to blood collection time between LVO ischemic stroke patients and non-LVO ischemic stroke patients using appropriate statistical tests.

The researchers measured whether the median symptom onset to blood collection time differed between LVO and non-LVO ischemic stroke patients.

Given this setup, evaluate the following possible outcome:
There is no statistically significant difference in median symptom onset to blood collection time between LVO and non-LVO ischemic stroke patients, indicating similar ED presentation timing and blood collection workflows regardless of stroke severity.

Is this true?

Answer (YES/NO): YES